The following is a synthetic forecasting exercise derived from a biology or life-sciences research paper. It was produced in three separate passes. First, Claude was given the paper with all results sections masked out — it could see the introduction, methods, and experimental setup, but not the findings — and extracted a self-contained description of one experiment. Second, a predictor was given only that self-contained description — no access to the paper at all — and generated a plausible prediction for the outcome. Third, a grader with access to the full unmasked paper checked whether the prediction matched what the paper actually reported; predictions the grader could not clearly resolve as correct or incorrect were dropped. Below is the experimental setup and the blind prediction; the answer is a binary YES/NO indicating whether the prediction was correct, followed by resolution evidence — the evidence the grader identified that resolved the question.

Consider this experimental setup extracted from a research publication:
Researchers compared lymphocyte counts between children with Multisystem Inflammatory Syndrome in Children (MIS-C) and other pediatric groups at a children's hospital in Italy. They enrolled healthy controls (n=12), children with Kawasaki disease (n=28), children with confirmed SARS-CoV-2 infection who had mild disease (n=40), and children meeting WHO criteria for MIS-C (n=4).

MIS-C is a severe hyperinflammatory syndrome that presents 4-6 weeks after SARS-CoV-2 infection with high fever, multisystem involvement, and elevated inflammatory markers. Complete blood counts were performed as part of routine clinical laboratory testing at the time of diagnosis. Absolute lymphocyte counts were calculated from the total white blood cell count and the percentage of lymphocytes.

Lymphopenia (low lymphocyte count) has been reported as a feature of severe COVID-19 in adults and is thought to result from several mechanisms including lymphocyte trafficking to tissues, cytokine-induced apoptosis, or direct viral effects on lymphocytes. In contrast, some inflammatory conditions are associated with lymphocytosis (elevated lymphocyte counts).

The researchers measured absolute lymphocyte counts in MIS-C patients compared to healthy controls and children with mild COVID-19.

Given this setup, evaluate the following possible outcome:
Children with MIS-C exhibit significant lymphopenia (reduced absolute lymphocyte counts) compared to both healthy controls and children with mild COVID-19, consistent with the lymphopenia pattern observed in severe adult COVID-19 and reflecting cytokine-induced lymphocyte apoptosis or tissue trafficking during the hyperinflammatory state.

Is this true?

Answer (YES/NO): YES